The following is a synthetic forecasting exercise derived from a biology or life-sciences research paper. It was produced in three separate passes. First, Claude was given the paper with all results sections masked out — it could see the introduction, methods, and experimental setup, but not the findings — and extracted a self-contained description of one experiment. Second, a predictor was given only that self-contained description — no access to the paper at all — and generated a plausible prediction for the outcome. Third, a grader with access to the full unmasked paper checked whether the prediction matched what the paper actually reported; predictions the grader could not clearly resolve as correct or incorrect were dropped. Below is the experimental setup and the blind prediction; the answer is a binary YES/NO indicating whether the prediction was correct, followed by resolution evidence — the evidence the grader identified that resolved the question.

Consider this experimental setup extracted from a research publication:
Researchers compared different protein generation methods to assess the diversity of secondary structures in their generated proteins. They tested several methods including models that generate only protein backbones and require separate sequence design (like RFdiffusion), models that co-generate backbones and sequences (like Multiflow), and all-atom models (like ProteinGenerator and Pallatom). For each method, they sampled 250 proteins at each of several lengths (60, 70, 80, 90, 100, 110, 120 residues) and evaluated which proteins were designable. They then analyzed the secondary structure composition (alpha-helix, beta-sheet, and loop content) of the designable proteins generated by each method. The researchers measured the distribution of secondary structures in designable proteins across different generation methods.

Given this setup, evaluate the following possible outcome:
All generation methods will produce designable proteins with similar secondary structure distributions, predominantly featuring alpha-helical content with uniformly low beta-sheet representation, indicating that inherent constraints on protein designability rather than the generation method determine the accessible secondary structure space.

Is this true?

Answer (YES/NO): NO